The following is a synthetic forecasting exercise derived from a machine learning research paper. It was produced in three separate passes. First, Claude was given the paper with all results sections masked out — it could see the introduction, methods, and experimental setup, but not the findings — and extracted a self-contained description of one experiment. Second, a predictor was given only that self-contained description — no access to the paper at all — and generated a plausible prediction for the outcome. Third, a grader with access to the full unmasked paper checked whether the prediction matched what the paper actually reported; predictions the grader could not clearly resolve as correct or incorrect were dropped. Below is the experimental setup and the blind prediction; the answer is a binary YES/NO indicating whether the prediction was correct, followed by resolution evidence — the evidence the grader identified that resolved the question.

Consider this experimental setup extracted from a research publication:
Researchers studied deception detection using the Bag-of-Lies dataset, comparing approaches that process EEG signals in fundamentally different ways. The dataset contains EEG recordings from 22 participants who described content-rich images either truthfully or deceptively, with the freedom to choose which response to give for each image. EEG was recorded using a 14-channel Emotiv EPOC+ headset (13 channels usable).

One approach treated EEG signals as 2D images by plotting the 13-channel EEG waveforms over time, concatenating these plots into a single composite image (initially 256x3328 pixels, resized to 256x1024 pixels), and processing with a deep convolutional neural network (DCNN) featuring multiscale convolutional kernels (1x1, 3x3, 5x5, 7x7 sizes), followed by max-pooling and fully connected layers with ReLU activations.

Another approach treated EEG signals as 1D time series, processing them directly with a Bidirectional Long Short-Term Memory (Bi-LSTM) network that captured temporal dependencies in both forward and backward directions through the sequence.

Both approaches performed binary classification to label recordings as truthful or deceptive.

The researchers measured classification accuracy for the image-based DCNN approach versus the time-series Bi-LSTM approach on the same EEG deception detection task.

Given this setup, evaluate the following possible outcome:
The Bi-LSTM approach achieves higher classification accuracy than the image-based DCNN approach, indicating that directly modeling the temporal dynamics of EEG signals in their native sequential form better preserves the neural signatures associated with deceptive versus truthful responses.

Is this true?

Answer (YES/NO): NO